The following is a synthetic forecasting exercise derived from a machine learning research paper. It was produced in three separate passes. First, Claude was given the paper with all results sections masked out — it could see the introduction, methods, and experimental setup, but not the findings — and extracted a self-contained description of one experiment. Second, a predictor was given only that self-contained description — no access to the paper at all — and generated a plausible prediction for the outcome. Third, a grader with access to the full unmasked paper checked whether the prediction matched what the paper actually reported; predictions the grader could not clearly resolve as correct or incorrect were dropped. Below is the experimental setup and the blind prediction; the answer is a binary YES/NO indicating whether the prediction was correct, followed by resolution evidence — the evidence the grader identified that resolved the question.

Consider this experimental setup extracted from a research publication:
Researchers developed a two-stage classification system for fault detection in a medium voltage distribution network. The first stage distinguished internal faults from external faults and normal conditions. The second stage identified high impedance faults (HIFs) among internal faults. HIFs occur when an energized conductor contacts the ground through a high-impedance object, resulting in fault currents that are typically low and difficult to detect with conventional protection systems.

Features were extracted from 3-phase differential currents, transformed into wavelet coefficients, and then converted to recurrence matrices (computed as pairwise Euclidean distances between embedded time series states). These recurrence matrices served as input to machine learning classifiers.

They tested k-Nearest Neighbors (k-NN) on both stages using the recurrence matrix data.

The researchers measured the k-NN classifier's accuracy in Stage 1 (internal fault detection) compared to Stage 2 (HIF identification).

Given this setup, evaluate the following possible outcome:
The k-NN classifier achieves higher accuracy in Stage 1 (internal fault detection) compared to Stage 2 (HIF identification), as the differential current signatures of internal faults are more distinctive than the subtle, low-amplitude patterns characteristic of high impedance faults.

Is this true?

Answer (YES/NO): YES